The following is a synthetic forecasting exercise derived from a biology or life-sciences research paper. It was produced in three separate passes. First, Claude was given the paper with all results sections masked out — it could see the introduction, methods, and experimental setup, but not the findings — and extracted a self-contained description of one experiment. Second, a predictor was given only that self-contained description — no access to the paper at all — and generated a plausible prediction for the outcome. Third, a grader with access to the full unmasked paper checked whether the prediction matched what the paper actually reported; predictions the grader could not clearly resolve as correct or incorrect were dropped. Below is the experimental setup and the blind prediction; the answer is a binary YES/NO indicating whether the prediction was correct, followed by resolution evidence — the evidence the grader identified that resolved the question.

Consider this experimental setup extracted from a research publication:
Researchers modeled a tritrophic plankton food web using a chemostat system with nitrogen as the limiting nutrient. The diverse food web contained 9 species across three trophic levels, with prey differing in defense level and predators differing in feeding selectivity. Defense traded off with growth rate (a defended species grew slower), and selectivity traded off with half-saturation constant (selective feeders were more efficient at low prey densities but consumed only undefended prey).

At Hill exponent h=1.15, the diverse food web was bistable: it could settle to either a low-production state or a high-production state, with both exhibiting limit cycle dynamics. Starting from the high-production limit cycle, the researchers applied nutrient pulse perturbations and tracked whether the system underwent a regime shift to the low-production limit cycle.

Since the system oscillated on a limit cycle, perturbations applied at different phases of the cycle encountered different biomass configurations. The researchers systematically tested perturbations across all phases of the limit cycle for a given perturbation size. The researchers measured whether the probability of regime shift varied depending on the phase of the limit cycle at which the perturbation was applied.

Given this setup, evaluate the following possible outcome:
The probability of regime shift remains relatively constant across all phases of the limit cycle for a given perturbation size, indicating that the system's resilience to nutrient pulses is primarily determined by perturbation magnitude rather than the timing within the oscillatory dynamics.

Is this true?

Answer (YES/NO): NO